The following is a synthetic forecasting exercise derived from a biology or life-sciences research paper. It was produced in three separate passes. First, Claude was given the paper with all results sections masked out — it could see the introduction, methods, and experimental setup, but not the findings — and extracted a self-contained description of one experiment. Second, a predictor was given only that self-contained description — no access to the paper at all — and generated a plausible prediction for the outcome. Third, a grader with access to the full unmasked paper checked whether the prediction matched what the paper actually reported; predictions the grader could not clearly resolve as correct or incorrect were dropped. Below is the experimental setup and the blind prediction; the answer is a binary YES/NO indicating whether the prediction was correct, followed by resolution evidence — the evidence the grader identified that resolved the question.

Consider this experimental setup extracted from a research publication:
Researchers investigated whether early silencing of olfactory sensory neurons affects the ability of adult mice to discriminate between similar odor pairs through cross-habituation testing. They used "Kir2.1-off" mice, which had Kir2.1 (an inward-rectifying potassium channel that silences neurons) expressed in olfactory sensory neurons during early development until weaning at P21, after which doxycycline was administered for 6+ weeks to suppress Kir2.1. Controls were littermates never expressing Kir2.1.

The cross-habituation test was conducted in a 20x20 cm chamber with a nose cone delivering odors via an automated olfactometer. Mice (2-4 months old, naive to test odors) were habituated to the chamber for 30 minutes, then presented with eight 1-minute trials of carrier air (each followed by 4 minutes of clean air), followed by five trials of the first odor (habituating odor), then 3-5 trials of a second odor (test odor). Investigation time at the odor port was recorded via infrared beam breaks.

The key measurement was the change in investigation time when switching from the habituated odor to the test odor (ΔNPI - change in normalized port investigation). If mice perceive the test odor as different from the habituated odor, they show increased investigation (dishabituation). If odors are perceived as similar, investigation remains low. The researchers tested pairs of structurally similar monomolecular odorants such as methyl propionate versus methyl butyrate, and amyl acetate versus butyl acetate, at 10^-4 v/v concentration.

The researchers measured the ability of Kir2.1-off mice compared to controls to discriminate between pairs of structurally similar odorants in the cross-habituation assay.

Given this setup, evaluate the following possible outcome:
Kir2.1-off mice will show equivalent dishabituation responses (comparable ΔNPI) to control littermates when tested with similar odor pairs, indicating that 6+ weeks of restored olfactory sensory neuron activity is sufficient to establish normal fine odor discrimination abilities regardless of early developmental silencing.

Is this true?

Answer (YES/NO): YES